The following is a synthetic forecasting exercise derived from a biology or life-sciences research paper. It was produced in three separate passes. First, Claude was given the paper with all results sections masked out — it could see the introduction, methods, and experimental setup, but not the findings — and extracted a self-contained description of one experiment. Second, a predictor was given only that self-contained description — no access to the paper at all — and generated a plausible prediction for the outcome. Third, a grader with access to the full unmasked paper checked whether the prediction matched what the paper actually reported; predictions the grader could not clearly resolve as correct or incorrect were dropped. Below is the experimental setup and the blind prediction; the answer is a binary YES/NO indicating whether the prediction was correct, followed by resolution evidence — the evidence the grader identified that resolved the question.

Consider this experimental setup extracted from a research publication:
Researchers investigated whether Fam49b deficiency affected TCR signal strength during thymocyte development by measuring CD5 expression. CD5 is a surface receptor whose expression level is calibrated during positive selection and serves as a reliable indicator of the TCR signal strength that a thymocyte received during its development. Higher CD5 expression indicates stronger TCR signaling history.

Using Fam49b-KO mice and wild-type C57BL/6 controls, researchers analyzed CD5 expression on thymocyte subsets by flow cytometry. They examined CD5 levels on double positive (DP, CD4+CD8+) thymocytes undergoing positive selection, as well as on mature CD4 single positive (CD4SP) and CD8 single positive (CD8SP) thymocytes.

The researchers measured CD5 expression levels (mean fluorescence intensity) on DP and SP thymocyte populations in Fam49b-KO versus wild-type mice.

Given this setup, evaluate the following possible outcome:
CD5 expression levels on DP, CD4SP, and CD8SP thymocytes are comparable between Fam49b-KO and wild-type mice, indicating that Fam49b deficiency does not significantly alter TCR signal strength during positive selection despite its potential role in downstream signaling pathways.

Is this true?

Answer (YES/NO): NO